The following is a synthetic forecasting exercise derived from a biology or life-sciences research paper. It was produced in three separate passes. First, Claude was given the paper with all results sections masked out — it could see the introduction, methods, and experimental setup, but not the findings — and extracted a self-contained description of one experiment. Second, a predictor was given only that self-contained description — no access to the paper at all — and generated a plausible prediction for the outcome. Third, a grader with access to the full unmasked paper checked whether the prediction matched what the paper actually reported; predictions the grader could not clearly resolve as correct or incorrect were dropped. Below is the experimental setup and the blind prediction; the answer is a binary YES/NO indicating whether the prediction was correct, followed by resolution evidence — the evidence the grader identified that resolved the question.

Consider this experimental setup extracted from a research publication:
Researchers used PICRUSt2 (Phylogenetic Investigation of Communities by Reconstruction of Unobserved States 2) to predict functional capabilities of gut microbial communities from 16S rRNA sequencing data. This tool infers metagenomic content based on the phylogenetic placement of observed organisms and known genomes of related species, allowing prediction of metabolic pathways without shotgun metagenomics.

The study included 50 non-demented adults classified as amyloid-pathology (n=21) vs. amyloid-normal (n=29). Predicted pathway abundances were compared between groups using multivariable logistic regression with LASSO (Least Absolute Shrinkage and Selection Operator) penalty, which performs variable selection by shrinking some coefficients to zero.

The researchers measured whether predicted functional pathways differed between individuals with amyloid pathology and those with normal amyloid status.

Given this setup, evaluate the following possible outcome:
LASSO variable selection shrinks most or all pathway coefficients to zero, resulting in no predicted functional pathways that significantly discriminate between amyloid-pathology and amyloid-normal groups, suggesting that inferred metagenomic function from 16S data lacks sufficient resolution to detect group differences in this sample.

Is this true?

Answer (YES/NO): NO